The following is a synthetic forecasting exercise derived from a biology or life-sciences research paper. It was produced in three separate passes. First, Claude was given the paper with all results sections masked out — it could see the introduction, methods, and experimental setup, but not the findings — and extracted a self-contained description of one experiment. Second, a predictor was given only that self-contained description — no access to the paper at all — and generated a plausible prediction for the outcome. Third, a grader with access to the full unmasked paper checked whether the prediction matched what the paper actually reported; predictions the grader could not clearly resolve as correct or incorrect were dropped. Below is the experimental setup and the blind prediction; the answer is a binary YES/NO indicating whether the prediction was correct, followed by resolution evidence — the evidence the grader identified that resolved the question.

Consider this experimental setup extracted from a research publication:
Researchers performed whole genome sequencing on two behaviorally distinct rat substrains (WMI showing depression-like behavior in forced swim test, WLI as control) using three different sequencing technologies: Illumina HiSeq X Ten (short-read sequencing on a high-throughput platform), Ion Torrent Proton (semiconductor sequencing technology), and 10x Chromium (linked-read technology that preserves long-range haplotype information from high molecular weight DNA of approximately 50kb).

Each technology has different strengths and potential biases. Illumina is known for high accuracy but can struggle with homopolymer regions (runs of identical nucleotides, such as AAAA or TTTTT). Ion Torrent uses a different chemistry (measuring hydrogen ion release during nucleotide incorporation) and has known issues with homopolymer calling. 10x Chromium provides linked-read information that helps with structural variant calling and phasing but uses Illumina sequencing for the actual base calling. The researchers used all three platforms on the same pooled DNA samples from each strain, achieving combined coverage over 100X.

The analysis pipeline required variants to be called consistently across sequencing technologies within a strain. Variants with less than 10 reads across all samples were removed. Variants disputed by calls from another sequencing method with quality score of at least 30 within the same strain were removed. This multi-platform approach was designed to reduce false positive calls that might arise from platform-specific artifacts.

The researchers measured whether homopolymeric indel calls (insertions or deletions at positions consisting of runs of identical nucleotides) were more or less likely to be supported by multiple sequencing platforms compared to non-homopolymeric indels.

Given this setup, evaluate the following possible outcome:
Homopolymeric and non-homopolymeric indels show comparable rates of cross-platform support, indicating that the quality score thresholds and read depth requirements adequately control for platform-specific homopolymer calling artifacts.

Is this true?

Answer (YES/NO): NO